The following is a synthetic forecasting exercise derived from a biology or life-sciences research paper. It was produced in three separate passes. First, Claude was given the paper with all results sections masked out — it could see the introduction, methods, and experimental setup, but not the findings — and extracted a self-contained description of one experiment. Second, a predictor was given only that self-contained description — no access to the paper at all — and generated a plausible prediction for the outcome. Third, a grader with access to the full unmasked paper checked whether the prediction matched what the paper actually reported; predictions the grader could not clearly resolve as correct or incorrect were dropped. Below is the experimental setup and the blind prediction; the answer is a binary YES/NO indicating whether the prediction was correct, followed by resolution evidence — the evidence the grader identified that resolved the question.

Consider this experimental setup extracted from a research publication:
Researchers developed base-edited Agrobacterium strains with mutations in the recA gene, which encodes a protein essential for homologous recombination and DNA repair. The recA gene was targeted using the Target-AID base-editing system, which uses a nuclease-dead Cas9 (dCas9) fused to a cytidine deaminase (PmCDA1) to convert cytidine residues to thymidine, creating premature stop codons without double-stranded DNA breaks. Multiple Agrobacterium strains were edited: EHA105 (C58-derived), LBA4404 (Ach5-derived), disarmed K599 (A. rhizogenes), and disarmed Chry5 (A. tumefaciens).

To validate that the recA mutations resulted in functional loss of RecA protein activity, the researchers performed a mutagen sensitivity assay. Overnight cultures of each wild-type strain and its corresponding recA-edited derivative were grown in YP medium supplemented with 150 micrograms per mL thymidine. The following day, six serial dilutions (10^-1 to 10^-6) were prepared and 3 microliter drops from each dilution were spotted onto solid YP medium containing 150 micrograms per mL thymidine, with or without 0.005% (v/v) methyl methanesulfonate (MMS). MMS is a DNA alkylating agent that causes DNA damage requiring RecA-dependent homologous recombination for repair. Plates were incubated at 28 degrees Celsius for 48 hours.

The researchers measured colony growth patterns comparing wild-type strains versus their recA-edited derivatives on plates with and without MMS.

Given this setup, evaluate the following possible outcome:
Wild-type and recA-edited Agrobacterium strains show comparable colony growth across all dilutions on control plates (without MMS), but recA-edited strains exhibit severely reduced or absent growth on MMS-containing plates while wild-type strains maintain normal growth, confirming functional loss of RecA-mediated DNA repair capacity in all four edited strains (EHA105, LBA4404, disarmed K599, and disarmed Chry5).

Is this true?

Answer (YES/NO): YES